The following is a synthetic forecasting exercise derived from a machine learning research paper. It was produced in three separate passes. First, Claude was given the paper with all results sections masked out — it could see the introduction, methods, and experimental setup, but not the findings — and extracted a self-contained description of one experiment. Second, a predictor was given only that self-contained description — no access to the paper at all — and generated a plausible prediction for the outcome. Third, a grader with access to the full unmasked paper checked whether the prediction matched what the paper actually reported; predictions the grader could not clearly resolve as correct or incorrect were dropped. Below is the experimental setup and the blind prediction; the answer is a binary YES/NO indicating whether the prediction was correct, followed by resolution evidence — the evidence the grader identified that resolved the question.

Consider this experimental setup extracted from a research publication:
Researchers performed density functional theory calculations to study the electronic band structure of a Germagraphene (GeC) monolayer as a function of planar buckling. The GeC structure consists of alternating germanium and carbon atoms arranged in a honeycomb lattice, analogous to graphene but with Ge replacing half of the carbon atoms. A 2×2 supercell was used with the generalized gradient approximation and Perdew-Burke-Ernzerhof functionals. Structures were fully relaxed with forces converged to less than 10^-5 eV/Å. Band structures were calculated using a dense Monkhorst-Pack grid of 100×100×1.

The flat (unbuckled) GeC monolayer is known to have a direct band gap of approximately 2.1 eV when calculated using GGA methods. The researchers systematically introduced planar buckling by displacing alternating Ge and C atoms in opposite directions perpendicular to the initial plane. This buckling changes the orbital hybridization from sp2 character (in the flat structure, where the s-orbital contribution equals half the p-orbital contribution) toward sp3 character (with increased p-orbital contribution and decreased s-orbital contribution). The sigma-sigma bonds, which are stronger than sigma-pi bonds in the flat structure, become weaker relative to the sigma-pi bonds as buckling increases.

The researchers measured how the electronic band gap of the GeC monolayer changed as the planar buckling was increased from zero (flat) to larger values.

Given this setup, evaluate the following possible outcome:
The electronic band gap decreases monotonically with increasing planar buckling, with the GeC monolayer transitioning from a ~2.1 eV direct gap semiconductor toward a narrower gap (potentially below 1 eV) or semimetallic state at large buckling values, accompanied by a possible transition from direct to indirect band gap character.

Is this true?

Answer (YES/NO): YES